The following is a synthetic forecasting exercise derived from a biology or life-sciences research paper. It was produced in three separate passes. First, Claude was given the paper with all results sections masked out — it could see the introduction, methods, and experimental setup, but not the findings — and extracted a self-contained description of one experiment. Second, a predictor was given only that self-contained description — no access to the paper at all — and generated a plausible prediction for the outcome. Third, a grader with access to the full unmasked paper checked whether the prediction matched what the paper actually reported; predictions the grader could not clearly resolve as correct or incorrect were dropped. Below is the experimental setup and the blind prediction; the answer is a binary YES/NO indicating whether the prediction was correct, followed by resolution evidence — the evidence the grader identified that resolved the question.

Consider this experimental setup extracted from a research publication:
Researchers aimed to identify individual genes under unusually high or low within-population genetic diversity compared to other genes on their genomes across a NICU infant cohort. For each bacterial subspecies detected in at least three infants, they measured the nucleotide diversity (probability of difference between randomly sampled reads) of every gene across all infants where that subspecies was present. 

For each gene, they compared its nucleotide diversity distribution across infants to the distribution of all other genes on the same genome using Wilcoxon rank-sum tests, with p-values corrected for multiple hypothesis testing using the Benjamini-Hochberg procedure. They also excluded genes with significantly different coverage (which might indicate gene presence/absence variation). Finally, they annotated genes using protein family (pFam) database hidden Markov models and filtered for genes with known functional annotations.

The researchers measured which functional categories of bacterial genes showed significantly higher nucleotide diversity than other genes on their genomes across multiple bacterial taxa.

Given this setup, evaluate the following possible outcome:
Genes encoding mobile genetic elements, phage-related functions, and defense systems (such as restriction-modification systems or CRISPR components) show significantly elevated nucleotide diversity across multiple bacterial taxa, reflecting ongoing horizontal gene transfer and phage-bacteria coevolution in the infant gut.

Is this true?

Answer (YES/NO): NO